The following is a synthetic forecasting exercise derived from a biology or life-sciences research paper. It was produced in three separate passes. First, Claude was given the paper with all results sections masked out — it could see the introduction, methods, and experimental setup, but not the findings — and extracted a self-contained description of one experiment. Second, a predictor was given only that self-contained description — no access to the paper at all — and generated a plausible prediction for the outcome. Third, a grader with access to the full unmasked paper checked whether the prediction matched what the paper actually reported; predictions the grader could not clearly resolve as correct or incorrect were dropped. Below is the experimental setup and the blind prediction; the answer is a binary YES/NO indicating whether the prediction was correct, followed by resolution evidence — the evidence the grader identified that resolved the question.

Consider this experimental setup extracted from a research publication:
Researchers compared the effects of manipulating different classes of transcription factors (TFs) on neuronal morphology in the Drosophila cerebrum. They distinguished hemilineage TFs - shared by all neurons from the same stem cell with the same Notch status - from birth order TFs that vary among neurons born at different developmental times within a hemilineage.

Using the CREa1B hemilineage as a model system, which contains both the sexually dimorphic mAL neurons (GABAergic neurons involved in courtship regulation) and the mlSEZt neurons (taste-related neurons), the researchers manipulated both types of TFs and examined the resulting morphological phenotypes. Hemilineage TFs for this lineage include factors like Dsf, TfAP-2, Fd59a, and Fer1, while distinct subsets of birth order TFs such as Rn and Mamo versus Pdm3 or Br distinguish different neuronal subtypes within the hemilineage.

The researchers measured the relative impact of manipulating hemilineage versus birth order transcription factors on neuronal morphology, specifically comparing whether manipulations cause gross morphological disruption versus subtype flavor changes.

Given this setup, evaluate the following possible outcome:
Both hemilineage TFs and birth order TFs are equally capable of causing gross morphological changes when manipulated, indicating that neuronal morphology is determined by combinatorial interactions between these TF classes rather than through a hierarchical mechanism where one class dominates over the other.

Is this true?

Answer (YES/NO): NO